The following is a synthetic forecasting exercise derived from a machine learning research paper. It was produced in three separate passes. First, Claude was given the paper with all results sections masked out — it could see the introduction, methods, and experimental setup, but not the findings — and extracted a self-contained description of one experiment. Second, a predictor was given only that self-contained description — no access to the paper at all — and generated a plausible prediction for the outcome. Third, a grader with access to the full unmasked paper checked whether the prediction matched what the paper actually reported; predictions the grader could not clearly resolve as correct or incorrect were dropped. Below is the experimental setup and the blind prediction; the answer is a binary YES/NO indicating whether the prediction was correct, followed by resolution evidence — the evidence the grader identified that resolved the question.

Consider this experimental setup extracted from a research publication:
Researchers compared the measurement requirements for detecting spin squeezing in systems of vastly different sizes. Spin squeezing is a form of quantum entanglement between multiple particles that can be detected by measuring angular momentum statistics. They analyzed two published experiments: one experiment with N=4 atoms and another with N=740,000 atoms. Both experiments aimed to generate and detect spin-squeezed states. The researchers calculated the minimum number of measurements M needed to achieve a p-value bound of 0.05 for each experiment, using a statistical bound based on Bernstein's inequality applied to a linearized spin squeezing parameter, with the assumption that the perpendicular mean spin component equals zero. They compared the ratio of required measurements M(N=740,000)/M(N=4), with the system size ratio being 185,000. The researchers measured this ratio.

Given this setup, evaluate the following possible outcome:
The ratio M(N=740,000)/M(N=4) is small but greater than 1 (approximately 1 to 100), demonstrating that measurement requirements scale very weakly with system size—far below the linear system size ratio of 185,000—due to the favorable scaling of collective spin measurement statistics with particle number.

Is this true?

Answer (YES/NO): NO